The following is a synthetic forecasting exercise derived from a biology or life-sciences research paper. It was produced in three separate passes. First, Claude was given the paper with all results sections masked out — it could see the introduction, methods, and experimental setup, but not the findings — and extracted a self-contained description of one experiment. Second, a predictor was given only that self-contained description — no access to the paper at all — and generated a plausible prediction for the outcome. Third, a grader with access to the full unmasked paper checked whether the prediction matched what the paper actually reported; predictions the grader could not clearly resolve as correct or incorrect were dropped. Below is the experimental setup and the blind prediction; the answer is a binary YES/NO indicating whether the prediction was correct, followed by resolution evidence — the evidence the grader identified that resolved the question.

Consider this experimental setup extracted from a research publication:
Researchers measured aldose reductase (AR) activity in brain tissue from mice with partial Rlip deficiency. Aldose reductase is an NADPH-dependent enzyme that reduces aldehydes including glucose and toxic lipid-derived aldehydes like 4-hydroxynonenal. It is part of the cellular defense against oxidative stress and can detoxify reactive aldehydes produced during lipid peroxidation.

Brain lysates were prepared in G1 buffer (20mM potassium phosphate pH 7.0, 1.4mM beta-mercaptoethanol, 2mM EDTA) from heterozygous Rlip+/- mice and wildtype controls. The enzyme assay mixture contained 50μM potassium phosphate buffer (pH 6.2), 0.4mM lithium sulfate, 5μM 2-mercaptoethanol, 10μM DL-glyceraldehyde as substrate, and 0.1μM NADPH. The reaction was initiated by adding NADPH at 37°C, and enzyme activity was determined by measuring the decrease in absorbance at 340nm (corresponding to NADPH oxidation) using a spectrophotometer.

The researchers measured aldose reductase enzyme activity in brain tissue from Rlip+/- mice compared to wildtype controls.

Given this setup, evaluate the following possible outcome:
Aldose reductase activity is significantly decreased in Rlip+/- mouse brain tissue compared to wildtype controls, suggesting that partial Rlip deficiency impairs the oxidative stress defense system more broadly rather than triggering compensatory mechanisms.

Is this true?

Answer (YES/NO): YES